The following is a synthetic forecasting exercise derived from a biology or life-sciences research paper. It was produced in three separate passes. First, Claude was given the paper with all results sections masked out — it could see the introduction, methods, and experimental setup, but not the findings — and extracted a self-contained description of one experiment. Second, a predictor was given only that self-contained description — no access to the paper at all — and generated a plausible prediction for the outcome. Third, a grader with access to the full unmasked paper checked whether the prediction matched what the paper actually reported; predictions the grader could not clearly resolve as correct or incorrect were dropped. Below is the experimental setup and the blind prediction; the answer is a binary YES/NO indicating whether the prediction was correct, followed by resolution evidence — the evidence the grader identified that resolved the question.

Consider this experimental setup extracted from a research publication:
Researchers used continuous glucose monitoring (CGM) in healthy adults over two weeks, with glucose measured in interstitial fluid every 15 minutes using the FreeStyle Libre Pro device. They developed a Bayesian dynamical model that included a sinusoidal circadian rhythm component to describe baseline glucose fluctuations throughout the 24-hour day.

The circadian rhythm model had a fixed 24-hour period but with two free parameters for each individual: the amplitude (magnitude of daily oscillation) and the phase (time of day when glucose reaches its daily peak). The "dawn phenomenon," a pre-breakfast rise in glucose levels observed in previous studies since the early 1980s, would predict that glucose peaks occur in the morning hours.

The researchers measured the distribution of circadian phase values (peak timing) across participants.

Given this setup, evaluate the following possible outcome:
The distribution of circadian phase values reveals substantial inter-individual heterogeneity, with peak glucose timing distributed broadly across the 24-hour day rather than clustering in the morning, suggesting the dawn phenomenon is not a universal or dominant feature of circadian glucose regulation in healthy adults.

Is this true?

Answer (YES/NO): YES